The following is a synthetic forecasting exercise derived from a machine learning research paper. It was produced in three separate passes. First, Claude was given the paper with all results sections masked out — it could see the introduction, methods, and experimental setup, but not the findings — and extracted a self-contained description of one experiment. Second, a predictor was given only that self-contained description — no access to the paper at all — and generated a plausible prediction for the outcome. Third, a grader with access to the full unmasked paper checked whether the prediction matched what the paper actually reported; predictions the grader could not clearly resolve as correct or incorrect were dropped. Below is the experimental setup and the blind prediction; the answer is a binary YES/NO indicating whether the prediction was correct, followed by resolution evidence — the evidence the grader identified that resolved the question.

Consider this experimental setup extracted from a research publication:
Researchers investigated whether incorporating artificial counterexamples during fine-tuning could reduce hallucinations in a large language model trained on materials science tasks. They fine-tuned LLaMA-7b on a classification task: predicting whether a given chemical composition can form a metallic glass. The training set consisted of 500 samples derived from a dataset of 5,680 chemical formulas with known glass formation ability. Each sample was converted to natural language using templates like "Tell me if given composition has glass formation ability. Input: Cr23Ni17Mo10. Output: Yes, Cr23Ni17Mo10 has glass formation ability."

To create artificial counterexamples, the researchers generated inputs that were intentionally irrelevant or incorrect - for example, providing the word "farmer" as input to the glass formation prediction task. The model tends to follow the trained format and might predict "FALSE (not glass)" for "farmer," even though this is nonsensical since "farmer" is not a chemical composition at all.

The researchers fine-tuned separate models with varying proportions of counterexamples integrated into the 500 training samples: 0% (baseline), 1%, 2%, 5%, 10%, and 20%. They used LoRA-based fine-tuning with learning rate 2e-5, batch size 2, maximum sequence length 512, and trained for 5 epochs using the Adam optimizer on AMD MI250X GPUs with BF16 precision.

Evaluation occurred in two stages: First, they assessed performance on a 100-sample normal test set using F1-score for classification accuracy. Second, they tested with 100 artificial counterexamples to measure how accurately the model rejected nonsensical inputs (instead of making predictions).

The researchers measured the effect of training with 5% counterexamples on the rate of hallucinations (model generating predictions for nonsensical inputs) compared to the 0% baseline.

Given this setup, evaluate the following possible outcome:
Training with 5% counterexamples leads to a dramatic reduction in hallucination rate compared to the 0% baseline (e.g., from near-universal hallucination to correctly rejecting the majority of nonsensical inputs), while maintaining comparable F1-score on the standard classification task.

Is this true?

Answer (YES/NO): YES